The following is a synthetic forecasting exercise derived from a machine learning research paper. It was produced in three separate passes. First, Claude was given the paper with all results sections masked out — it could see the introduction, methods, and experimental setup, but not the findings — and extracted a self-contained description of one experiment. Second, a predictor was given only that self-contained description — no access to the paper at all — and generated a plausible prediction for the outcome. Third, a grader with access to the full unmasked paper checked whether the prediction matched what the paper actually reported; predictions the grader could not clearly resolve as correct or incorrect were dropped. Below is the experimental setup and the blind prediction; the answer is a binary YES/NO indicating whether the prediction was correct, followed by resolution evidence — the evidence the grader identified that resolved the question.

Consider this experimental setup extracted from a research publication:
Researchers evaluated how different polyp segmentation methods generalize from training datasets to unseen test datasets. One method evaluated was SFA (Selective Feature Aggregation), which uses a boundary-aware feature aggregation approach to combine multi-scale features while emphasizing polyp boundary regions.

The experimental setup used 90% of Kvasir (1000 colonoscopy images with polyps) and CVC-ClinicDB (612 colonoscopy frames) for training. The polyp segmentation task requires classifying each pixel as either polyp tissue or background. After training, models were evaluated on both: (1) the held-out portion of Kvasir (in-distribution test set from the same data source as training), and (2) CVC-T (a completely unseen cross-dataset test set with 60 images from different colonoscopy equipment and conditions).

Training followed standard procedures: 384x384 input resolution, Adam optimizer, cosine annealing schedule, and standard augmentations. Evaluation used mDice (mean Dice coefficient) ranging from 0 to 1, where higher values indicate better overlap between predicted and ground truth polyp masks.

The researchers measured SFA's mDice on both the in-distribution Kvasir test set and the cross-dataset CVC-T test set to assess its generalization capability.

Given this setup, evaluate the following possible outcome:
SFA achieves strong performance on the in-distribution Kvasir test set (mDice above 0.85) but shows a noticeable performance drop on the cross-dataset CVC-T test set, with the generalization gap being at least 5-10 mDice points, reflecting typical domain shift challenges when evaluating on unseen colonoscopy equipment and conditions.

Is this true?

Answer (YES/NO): NO